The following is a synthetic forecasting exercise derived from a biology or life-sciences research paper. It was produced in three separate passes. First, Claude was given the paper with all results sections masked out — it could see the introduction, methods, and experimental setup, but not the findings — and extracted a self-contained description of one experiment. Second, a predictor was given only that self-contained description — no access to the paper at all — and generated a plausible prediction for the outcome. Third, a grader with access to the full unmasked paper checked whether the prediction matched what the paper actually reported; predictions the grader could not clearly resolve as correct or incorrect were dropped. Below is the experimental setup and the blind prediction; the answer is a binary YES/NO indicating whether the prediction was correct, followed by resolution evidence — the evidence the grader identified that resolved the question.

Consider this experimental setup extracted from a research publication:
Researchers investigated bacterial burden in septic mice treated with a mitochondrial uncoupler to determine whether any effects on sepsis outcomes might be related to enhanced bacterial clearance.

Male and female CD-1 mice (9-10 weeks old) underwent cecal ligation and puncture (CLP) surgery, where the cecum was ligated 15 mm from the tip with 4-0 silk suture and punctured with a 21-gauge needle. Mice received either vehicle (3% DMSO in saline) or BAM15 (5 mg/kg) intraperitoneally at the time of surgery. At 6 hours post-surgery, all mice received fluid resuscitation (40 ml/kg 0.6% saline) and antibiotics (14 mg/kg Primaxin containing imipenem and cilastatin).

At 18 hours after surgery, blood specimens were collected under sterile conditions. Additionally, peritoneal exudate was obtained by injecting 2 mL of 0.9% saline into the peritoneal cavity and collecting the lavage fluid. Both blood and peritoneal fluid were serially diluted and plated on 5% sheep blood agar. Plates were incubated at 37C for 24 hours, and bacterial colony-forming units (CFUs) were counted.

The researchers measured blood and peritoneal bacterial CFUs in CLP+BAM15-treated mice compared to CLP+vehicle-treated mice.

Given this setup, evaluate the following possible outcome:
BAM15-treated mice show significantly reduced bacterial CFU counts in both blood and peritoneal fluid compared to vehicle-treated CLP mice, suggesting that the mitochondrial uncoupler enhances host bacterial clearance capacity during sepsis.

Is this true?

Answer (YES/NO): NO